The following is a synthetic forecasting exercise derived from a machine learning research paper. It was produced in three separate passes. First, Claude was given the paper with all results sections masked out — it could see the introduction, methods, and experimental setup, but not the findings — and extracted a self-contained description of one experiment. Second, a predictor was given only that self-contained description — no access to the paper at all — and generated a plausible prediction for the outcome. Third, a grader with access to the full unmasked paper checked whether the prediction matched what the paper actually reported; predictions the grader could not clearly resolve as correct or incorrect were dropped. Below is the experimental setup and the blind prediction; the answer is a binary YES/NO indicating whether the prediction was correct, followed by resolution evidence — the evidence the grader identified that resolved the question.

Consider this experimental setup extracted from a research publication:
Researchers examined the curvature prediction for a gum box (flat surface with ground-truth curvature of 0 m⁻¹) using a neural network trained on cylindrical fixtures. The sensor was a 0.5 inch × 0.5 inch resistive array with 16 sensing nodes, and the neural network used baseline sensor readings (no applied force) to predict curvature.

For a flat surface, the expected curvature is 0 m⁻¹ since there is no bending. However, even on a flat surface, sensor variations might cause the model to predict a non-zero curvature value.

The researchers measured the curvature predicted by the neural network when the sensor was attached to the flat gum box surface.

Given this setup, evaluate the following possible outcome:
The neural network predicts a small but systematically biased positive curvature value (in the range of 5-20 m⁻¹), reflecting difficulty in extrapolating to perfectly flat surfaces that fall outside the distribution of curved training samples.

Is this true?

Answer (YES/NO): NO